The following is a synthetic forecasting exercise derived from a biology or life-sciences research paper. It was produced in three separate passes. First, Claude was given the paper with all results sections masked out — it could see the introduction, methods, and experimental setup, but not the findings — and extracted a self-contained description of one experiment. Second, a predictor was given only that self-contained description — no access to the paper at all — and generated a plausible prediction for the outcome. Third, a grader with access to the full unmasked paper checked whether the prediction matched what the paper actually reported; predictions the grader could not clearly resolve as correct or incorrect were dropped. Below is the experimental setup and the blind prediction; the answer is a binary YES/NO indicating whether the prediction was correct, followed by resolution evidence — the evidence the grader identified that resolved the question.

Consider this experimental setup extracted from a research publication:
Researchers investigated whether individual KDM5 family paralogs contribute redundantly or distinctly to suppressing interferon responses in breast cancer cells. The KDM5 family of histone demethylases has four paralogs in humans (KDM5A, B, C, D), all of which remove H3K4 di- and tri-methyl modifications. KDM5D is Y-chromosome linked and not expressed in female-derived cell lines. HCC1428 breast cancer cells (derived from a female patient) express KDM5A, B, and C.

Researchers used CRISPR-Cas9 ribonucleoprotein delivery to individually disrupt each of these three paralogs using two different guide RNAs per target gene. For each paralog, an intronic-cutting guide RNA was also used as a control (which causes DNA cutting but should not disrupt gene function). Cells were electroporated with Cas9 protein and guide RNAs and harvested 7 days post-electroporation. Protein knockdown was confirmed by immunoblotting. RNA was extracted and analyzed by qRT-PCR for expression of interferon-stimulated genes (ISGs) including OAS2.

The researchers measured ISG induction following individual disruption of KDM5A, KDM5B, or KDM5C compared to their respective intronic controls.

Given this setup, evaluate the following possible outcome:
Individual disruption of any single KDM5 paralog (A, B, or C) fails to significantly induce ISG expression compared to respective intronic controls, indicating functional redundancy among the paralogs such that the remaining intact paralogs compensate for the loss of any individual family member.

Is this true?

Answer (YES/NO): NO